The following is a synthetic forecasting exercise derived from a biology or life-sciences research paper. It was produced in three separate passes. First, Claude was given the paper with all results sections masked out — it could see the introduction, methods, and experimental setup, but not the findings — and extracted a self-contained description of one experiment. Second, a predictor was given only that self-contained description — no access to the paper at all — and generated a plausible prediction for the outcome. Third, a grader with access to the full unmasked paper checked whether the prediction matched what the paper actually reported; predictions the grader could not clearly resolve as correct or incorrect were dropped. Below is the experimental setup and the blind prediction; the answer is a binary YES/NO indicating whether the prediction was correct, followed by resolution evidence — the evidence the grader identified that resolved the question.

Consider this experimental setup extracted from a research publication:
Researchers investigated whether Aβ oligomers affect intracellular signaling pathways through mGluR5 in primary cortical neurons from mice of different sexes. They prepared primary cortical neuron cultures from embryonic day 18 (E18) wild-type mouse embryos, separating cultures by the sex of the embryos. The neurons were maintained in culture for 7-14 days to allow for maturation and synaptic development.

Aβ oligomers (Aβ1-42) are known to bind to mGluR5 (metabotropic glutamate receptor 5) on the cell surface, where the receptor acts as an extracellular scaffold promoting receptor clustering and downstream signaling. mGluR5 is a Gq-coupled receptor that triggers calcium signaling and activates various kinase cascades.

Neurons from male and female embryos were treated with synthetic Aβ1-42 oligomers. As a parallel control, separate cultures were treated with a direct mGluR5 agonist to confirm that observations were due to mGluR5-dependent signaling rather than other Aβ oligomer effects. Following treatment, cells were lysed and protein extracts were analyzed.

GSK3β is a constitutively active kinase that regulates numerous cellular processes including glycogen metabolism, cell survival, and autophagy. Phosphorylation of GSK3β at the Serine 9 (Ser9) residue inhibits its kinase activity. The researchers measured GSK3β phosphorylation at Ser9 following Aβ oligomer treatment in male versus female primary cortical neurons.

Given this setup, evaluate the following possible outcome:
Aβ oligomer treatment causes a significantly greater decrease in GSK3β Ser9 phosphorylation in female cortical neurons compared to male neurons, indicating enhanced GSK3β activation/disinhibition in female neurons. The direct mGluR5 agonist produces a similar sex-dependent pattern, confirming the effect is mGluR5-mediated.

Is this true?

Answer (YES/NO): NO